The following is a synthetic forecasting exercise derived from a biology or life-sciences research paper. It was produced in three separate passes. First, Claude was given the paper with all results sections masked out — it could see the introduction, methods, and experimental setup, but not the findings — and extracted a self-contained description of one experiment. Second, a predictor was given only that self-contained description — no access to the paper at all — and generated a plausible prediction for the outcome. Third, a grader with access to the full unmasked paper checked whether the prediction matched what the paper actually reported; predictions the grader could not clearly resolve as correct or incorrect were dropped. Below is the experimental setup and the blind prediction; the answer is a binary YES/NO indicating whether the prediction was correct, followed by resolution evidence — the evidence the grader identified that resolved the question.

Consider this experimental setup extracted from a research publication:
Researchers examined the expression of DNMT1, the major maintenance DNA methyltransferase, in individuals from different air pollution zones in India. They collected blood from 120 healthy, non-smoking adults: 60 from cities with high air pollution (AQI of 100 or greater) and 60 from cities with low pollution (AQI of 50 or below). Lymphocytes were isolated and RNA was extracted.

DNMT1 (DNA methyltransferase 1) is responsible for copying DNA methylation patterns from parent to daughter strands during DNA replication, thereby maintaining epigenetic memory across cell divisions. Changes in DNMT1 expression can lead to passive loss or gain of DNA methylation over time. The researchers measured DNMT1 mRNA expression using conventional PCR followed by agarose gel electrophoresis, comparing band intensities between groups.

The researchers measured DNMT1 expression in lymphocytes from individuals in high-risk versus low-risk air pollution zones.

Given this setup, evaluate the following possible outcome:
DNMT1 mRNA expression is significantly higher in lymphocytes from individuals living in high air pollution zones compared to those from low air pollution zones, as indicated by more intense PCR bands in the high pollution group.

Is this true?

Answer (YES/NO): YES